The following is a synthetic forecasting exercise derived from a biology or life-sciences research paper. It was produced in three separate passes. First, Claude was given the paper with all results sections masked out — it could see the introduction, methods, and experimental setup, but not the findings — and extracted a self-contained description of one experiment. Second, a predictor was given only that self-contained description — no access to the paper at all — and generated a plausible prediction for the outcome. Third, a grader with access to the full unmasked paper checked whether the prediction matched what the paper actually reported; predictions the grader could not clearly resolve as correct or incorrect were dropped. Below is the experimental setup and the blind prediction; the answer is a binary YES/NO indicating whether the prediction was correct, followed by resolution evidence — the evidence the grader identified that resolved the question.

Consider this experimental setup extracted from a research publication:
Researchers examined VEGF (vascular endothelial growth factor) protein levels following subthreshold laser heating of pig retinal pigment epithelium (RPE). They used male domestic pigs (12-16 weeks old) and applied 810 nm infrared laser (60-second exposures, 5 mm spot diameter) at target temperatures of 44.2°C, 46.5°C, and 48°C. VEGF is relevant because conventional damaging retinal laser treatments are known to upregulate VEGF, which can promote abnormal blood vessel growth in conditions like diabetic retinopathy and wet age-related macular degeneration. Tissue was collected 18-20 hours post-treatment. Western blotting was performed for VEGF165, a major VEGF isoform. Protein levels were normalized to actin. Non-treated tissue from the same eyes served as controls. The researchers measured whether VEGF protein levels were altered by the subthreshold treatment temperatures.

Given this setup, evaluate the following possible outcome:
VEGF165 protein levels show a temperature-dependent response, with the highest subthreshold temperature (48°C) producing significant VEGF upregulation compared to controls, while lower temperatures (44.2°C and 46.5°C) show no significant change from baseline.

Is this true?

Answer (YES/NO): NO